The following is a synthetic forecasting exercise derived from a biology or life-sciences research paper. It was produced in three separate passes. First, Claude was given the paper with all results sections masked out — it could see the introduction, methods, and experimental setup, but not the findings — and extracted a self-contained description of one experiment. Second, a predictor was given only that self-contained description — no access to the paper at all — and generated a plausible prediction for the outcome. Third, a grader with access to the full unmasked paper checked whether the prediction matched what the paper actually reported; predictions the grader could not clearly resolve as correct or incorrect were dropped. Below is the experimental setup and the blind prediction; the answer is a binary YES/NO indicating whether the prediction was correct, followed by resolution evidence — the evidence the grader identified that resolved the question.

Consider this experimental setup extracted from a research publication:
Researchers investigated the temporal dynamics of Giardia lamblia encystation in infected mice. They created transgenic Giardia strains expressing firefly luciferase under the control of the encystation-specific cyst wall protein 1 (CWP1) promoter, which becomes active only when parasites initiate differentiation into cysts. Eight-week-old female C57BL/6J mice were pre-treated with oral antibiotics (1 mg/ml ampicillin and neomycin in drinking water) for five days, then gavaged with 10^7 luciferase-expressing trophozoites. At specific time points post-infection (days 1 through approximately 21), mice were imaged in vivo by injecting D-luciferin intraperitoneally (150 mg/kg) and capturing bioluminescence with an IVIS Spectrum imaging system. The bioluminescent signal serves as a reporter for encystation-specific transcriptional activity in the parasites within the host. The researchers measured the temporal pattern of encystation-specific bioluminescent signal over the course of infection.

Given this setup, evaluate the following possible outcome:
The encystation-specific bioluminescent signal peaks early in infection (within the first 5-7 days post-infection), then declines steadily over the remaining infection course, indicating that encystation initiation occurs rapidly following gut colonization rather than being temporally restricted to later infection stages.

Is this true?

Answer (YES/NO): YES